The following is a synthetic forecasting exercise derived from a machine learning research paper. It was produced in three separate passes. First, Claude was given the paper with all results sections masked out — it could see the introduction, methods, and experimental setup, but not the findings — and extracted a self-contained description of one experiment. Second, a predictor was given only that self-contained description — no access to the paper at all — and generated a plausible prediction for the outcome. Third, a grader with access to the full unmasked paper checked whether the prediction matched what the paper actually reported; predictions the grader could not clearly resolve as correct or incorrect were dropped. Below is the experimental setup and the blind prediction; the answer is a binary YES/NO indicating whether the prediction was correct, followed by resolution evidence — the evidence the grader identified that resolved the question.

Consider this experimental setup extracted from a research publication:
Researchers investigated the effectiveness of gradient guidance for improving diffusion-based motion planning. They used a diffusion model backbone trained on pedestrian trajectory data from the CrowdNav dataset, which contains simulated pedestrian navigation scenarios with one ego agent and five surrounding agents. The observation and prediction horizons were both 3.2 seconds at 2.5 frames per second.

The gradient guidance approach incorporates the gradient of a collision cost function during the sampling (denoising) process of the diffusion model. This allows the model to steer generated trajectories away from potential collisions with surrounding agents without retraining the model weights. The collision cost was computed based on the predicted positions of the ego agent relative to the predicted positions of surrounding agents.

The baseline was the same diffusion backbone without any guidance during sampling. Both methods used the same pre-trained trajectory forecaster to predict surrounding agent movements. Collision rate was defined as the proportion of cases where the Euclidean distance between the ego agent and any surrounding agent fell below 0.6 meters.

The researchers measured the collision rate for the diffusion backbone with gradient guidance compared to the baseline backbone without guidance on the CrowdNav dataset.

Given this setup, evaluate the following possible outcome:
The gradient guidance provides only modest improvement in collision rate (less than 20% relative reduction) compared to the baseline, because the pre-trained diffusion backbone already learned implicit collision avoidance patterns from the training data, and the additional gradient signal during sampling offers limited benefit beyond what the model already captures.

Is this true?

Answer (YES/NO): YES